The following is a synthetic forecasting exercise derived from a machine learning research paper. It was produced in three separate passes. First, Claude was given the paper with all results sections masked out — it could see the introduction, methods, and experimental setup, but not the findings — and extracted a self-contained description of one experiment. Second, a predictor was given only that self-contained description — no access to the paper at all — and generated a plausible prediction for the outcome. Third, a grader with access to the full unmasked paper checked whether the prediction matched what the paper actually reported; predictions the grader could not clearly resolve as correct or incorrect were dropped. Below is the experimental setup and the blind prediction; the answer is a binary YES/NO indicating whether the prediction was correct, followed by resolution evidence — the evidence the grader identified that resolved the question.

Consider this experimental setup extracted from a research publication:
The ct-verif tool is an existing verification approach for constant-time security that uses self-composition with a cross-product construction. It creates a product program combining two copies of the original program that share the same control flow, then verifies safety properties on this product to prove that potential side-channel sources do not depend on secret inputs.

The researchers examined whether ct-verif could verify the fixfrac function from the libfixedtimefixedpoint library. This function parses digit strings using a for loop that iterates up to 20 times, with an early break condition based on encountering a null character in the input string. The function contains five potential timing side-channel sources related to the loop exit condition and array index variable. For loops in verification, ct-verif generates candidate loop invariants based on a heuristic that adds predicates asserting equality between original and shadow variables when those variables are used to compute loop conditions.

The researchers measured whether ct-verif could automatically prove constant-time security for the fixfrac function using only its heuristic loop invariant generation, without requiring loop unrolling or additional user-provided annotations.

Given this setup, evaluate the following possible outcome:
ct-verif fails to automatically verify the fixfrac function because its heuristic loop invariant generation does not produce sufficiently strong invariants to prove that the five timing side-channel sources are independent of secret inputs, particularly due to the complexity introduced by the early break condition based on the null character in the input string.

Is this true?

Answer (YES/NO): YES